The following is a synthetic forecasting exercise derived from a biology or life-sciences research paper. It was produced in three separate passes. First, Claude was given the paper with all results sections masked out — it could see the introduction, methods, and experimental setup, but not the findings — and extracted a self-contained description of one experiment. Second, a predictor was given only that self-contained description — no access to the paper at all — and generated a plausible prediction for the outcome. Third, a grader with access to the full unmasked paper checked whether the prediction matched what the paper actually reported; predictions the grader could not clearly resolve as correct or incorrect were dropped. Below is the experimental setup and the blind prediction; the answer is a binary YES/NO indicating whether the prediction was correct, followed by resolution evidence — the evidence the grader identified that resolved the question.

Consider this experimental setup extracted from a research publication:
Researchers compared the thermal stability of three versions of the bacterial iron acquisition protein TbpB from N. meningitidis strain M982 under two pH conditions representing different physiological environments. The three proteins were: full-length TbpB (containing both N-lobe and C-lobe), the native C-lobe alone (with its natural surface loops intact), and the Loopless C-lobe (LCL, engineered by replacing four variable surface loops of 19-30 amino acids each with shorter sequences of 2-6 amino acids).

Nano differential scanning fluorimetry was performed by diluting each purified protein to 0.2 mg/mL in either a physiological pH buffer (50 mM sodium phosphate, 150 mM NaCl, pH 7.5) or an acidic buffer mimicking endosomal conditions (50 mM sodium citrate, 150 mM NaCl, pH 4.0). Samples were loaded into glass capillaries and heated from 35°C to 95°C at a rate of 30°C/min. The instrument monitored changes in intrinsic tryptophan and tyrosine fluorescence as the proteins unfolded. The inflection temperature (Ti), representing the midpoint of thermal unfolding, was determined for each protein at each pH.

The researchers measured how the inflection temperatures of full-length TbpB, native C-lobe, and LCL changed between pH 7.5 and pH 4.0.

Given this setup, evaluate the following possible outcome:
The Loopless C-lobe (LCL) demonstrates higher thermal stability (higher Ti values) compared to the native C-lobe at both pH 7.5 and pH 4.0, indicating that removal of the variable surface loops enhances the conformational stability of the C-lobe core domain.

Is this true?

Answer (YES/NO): YES